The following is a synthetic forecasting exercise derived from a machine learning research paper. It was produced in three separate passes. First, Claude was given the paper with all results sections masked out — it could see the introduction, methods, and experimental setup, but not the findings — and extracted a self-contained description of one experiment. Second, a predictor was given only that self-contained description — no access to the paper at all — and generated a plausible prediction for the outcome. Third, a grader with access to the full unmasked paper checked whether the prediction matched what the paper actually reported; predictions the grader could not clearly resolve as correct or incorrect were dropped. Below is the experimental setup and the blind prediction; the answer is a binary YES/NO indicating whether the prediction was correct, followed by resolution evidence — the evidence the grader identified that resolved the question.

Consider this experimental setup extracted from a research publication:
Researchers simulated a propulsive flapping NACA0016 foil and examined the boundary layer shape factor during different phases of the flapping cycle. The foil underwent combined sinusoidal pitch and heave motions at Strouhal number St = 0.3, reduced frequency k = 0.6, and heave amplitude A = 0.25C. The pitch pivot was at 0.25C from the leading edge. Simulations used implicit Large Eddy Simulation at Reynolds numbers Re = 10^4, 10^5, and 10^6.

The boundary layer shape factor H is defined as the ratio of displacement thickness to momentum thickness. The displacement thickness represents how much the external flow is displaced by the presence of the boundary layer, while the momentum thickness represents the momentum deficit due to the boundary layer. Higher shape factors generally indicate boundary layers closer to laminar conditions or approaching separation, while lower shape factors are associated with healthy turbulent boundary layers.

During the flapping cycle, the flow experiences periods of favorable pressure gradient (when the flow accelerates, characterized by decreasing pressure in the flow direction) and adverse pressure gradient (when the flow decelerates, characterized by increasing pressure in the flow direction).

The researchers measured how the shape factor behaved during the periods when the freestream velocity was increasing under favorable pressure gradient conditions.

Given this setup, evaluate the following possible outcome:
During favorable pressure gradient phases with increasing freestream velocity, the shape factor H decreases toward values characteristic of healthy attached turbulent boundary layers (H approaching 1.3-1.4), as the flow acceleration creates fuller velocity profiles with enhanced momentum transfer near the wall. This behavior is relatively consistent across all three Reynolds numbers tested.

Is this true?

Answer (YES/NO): NO